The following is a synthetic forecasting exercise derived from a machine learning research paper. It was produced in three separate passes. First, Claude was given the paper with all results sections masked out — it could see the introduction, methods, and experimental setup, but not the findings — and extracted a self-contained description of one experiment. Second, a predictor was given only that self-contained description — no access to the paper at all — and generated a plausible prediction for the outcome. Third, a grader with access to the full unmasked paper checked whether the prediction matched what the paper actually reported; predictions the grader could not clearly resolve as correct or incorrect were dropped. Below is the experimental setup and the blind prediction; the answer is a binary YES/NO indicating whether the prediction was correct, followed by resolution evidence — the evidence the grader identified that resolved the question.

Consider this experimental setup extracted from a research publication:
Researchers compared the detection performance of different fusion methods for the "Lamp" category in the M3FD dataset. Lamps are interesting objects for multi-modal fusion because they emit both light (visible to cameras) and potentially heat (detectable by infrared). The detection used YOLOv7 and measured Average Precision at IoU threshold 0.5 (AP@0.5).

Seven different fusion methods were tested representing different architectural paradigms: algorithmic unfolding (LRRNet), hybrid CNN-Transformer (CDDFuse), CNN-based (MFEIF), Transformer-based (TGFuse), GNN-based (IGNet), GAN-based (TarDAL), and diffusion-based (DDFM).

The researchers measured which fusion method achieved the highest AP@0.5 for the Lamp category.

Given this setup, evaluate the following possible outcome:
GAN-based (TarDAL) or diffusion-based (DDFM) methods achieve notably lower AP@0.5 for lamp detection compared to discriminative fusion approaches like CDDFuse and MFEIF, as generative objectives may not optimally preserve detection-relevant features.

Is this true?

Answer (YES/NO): NO